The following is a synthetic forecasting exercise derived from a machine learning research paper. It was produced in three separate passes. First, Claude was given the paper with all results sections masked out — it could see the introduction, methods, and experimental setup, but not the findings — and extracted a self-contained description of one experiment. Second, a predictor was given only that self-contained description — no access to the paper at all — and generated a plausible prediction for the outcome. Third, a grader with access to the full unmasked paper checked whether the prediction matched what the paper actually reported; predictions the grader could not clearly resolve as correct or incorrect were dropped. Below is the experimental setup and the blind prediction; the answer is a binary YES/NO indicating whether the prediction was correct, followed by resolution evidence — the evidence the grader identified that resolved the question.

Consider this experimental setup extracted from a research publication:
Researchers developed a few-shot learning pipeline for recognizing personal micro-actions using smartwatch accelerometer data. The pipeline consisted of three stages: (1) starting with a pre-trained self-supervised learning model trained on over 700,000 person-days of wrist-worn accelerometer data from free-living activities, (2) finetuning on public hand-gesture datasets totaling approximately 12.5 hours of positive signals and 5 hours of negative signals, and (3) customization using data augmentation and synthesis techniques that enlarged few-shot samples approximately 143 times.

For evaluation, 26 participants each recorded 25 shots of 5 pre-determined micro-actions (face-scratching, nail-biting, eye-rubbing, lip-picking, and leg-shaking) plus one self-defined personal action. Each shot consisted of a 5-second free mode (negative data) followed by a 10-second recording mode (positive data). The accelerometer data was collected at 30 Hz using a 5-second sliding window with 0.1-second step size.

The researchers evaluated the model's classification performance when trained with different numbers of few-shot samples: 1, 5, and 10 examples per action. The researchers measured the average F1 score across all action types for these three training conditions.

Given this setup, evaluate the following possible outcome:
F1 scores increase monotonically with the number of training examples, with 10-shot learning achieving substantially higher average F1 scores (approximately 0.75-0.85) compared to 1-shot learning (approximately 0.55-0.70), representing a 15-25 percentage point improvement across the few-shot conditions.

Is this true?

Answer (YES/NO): NO